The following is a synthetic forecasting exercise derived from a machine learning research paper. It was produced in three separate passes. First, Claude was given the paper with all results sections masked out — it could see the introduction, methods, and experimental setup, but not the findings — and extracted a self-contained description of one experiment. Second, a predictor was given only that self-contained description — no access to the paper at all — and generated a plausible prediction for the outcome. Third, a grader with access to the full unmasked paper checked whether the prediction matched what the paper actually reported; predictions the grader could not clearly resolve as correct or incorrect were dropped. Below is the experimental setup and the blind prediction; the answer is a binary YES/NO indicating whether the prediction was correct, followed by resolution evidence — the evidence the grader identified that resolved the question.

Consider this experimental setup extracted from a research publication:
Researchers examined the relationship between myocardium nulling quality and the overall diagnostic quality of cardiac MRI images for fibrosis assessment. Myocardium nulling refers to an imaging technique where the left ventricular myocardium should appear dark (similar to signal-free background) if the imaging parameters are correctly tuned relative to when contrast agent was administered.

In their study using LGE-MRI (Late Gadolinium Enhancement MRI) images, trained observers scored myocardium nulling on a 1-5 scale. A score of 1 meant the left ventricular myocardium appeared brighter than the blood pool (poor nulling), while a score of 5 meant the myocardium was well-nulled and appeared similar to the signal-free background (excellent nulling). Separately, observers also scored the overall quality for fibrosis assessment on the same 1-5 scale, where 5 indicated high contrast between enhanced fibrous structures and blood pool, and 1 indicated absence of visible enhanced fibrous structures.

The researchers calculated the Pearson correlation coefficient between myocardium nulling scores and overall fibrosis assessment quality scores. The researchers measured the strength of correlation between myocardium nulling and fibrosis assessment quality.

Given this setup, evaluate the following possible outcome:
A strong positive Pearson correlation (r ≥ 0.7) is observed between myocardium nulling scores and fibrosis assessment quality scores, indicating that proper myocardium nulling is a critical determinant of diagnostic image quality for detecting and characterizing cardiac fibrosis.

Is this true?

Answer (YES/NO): YES